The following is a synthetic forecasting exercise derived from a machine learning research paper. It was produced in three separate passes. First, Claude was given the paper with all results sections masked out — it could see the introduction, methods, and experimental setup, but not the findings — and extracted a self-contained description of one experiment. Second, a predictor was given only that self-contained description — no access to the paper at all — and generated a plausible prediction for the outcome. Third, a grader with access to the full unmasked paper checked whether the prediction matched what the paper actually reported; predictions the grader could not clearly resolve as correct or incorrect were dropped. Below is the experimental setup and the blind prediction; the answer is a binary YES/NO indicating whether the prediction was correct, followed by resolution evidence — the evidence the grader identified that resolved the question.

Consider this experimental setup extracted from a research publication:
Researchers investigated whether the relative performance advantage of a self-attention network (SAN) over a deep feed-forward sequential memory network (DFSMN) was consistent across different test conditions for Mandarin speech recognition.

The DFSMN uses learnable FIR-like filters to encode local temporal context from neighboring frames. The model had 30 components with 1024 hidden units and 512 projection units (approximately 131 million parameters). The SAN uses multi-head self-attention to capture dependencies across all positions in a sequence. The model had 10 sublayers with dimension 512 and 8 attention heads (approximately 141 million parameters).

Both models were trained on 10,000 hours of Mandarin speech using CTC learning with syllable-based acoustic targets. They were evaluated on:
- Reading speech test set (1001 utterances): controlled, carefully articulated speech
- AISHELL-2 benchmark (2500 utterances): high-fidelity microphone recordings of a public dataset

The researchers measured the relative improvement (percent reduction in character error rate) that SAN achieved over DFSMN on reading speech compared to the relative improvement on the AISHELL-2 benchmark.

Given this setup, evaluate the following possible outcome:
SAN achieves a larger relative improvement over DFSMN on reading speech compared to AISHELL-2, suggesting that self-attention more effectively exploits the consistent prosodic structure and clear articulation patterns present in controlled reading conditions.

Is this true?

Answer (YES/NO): YES